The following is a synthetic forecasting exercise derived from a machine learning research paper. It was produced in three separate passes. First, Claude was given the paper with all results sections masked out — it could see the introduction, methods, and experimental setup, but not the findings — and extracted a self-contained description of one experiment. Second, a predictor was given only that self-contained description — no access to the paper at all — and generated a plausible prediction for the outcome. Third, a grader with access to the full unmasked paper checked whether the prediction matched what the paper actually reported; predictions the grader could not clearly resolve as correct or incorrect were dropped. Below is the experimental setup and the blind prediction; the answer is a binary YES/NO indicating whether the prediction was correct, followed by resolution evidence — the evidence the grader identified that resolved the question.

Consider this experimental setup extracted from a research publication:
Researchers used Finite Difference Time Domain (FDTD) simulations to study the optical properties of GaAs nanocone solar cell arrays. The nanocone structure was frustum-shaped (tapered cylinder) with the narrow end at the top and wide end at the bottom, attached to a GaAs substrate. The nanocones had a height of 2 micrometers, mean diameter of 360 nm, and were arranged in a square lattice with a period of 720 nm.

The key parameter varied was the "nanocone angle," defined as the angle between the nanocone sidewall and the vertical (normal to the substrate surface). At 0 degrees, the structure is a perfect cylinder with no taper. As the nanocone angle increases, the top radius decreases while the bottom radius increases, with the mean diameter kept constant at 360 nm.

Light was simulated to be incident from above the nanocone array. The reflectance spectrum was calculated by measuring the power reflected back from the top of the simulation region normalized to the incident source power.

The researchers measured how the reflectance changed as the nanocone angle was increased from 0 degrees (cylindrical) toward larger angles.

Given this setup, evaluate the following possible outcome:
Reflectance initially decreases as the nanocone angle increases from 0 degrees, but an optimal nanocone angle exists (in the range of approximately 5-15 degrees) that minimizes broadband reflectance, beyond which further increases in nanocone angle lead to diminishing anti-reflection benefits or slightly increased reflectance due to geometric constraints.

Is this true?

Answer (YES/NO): YES